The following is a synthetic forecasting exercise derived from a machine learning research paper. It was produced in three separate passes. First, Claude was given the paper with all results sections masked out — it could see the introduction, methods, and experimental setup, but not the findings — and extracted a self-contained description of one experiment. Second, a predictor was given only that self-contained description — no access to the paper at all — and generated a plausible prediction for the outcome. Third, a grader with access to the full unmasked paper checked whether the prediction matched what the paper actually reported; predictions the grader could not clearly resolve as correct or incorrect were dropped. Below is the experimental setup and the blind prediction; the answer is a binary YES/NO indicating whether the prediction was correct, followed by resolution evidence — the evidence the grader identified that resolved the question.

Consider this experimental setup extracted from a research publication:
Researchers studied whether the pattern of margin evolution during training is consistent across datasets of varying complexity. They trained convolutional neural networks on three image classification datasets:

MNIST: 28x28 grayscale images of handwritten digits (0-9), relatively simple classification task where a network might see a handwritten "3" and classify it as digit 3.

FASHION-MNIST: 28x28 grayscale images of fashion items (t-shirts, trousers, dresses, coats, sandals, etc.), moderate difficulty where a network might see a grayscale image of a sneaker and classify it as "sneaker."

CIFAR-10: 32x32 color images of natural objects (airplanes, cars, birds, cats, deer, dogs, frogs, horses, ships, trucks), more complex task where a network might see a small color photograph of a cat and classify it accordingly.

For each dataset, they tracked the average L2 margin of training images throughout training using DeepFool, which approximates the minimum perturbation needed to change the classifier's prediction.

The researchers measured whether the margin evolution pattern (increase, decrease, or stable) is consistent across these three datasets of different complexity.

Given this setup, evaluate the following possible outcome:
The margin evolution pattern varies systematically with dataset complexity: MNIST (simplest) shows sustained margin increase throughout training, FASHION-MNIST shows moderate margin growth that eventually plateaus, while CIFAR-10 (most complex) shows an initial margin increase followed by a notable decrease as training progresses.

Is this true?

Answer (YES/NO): NO